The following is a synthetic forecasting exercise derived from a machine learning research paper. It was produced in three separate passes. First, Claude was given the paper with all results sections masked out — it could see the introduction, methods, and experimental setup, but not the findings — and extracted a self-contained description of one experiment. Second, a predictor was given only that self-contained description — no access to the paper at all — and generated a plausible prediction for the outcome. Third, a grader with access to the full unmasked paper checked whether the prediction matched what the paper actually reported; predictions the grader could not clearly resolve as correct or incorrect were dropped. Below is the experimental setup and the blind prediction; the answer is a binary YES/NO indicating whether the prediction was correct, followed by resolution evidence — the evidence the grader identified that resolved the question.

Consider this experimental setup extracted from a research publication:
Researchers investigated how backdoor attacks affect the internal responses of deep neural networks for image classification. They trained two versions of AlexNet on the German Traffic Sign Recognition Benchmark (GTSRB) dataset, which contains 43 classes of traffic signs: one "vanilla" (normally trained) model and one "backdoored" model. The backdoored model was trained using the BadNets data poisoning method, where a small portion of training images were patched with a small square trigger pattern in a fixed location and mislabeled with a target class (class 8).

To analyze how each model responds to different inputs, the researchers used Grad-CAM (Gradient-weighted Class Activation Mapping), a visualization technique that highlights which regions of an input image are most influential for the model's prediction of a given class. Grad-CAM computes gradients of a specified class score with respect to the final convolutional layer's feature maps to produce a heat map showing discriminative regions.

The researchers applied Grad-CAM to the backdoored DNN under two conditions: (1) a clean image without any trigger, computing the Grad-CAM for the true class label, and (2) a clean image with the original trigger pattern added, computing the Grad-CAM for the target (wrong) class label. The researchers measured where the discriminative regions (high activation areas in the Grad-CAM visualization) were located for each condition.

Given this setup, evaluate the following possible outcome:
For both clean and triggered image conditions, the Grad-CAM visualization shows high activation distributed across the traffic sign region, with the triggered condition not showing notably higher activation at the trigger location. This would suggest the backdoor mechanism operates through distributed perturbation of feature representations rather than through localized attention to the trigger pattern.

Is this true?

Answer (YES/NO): NO